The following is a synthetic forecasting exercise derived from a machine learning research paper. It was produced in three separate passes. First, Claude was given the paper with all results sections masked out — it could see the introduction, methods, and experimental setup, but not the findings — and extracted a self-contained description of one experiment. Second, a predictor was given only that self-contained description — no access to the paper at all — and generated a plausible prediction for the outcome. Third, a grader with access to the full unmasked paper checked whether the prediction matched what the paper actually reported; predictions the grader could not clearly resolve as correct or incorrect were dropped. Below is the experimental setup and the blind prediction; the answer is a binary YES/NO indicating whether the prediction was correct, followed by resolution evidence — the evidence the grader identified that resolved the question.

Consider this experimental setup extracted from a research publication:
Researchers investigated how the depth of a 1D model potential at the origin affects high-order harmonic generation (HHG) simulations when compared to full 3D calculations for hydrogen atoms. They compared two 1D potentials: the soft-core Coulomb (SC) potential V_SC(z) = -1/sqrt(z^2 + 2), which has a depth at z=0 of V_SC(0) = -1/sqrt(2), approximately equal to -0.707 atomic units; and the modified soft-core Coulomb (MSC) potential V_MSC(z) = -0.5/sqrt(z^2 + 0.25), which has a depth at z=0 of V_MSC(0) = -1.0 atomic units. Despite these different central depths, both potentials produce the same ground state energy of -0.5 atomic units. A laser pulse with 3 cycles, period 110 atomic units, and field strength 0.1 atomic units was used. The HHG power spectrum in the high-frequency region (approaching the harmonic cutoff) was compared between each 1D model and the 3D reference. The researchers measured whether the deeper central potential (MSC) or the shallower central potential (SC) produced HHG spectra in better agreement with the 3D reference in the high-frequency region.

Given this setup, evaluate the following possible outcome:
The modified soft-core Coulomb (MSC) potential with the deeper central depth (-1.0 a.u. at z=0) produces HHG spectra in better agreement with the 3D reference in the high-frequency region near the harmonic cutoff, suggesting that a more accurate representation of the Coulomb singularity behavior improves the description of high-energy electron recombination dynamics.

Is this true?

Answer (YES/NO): NO